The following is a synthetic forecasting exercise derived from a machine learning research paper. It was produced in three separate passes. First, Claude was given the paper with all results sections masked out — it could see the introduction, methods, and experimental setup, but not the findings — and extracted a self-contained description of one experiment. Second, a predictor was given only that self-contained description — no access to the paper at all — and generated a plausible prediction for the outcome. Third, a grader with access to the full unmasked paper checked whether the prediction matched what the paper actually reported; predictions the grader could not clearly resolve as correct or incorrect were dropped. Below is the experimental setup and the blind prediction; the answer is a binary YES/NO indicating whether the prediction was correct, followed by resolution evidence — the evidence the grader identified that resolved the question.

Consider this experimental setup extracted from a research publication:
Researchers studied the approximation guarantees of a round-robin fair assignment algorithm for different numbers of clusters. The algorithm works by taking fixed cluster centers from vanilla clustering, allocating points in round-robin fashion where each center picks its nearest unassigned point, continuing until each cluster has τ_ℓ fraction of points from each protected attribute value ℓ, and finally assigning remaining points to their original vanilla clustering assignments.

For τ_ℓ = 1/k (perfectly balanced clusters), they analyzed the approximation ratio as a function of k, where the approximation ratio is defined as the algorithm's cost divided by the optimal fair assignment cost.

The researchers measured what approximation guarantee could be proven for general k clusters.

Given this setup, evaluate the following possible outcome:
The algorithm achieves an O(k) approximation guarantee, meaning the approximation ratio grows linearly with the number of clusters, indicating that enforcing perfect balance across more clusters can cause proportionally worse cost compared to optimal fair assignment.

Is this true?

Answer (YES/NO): NO